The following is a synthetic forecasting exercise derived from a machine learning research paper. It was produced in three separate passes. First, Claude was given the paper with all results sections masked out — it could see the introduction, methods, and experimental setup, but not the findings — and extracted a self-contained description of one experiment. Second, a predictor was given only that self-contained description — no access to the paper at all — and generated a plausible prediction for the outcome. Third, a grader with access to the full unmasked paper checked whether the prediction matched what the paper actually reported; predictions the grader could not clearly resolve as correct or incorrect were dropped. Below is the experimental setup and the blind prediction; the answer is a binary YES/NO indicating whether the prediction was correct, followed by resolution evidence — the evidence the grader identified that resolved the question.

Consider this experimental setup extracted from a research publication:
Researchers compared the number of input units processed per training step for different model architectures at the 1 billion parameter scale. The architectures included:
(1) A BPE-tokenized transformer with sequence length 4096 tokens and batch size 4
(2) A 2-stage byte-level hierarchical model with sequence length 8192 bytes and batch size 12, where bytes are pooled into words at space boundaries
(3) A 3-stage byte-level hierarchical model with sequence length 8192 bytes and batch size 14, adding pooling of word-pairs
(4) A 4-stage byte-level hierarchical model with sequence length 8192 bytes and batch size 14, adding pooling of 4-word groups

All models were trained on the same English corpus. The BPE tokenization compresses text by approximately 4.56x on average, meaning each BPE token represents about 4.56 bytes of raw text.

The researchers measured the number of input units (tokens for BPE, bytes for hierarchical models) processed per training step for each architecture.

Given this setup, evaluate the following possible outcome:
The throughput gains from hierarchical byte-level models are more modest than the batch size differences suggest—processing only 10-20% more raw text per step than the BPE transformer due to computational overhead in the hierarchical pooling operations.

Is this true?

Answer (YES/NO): NO